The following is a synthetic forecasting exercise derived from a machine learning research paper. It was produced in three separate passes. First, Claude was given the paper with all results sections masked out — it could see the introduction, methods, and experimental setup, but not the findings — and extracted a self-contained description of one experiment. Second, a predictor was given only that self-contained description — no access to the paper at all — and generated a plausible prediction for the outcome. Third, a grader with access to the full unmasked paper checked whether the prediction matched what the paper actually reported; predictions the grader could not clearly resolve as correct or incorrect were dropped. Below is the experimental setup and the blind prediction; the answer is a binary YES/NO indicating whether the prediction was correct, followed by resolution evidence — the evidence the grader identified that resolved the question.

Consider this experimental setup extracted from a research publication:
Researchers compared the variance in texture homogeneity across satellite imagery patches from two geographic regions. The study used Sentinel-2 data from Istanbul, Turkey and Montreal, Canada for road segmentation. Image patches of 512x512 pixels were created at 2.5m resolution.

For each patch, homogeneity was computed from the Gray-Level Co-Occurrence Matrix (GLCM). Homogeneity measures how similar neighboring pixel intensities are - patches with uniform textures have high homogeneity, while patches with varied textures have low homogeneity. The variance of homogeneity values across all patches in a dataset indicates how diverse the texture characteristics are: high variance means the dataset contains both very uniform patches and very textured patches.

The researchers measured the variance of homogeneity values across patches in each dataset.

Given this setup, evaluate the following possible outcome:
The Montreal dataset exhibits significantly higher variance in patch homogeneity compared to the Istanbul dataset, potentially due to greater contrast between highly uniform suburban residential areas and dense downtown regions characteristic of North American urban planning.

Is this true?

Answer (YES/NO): NO